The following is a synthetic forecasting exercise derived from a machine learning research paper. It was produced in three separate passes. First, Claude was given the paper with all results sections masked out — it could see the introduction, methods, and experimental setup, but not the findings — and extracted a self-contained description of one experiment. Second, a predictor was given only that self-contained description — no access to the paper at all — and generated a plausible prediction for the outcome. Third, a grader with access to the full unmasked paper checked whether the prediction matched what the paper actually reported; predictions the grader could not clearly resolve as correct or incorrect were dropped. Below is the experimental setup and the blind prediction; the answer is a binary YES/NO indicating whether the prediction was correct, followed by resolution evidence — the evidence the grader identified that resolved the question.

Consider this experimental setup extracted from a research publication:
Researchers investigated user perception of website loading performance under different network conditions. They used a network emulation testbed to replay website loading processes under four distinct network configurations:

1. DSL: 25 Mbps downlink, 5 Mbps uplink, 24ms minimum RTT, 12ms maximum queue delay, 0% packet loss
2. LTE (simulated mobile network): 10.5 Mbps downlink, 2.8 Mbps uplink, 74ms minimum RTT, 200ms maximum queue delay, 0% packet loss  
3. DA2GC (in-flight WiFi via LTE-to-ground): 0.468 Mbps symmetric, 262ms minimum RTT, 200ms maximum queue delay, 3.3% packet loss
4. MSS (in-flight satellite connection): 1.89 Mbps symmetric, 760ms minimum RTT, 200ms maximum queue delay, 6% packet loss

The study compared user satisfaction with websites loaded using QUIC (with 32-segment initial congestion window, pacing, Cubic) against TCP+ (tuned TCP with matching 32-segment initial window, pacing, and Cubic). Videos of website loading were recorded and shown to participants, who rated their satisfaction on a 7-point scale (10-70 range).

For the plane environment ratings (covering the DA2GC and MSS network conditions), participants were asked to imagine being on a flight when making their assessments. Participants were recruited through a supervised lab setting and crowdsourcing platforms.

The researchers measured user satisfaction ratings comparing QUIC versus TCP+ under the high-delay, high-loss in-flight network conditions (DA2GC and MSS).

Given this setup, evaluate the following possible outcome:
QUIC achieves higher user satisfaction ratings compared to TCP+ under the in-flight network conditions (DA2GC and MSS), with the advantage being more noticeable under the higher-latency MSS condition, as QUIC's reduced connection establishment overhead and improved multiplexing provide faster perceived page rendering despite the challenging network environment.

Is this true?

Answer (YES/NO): NO